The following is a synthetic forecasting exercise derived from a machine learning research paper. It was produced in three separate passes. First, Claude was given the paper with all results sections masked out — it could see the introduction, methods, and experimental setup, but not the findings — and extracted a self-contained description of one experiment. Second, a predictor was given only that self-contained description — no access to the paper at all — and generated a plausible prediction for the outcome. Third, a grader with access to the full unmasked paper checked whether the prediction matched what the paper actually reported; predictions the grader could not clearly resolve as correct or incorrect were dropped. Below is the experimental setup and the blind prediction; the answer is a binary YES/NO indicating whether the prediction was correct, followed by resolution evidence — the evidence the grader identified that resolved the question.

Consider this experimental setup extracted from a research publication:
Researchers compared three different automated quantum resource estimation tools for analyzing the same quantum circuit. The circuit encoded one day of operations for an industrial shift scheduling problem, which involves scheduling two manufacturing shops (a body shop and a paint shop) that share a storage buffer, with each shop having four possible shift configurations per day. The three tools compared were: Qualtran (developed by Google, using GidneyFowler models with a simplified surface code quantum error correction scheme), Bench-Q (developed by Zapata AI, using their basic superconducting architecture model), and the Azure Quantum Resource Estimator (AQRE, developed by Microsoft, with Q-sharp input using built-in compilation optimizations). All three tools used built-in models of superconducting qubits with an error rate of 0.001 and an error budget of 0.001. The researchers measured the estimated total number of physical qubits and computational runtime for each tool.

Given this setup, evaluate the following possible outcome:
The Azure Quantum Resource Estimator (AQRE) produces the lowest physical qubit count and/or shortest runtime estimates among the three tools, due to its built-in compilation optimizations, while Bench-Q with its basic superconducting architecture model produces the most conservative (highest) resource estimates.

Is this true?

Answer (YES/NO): NO